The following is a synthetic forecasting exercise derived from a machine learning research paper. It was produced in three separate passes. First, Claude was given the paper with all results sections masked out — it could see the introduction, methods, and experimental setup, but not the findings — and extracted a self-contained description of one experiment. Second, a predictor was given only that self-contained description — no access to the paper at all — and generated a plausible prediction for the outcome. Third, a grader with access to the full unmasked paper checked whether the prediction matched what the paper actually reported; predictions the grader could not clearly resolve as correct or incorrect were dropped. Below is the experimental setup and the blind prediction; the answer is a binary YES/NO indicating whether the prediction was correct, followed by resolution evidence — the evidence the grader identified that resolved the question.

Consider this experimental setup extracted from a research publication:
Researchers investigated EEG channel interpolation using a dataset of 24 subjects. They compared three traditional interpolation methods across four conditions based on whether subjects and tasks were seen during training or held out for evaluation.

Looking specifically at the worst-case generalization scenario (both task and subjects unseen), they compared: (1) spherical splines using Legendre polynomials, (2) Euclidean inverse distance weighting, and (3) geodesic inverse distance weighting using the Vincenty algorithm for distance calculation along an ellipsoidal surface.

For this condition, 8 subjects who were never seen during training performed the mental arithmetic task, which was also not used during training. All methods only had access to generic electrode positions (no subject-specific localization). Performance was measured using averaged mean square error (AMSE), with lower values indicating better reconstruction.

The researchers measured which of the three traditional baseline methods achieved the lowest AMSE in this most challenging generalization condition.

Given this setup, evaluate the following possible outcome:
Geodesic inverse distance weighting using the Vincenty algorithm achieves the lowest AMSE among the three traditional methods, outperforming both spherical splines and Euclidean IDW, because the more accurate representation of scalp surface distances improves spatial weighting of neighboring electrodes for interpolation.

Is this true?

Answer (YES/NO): NO